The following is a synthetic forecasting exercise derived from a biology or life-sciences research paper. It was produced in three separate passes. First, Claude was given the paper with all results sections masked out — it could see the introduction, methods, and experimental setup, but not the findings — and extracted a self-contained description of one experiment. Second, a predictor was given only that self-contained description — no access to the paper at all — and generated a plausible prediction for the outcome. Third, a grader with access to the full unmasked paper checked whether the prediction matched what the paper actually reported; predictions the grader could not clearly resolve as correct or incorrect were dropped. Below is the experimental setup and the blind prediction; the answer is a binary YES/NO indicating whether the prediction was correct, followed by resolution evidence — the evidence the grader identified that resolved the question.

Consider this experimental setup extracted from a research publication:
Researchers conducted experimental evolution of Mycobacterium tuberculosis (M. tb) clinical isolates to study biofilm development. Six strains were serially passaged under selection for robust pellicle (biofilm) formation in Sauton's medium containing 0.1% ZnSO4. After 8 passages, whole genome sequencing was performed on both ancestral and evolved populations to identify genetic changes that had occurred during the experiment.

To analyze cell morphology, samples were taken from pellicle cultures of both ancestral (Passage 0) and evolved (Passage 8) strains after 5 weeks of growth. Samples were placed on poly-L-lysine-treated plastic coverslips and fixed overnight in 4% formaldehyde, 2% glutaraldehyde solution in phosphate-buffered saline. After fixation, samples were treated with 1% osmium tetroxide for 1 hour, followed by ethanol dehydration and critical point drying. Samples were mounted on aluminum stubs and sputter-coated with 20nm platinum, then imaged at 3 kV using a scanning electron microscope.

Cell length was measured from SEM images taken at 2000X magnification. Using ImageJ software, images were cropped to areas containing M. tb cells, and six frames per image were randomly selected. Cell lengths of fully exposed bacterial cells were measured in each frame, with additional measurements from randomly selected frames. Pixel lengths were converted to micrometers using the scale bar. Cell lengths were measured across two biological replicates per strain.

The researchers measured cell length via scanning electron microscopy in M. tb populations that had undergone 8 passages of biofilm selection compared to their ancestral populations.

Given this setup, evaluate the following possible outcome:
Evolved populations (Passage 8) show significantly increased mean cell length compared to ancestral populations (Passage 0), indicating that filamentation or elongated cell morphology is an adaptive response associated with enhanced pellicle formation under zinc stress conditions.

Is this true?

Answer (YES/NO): NO